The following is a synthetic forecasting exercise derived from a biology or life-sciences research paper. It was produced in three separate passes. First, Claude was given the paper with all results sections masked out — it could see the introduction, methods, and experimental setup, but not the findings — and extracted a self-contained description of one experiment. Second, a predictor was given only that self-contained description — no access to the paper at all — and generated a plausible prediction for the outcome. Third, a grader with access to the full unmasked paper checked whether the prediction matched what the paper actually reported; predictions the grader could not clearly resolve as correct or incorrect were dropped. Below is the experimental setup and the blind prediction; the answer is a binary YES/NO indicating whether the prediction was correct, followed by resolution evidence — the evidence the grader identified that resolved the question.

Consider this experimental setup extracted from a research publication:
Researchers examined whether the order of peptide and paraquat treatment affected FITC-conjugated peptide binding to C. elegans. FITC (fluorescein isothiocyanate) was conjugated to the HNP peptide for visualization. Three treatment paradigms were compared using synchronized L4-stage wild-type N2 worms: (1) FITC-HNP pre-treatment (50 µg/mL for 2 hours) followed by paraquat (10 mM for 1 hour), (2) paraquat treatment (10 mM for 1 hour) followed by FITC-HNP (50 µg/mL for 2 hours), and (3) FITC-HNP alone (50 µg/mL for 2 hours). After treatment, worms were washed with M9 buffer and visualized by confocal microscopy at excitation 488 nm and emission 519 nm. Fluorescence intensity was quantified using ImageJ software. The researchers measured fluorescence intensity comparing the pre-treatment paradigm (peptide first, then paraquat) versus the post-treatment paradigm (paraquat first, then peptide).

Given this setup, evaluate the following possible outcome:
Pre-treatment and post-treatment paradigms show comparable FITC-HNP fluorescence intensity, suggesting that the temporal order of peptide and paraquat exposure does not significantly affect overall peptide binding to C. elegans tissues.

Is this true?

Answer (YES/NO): NO